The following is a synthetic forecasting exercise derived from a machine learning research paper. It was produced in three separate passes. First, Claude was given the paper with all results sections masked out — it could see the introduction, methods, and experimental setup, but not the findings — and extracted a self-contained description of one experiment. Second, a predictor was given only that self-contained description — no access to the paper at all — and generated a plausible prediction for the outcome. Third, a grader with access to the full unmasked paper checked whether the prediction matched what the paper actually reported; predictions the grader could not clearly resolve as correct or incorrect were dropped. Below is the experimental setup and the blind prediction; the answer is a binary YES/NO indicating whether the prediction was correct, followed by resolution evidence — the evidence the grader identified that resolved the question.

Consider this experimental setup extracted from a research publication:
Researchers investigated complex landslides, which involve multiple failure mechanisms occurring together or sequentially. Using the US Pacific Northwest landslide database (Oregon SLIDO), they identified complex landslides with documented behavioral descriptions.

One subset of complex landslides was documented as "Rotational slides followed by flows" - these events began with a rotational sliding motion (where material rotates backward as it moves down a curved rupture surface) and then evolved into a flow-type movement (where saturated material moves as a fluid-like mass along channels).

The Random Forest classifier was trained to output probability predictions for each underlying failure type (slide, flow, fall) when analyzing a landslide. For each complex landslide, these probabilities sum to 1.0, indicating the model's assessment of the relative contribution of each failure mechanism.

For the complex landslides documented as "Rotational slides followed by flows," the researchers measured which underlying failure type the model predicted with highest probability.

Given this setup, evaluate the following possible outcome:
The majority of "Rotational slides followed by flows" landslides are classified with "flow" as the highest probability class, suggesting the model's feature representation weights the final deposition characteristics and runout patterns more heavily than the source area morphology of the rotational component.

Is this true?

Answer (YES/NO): NO